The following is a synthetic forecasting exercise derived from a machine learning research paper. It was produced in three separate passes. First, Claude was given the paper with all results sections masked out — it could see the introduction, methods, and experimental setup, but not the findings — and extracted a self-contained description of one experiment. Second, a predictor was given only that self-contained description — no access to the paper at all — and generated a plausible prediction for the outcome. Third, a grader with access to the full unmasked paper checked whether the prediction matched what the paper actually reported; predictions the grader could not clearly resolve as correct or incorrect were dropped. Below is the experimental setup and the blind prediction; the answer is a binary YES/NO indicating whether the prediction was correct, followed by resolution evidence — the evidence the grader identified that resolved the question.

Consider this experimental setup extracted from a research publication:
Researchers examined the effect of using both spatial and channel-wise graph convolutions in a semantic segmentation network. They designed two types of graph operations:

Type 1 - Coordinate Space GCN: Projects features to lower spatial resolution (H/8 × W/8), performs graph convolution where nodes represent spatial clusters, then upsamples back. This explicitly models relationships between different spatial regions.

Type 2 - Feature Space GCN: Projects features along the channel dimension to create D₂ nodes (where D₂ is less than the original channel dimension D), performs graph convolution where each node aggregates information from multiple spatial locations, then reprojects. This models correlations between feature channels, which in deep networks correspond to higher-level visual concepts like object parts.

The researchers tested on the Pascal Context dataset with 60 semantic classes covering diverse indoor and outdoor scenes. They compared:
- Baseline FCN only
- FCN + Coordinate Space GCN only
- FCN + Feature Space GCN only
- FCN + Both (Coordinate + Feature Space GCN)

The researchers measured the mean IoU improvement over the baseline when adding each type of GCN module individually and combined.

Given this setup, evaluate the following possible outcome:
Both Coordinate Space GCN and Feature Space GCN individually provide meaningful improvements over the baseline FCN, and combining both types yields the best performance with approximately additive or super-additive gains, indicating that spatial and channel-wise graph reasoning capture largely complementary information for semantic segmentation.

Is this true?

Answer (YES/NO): NO